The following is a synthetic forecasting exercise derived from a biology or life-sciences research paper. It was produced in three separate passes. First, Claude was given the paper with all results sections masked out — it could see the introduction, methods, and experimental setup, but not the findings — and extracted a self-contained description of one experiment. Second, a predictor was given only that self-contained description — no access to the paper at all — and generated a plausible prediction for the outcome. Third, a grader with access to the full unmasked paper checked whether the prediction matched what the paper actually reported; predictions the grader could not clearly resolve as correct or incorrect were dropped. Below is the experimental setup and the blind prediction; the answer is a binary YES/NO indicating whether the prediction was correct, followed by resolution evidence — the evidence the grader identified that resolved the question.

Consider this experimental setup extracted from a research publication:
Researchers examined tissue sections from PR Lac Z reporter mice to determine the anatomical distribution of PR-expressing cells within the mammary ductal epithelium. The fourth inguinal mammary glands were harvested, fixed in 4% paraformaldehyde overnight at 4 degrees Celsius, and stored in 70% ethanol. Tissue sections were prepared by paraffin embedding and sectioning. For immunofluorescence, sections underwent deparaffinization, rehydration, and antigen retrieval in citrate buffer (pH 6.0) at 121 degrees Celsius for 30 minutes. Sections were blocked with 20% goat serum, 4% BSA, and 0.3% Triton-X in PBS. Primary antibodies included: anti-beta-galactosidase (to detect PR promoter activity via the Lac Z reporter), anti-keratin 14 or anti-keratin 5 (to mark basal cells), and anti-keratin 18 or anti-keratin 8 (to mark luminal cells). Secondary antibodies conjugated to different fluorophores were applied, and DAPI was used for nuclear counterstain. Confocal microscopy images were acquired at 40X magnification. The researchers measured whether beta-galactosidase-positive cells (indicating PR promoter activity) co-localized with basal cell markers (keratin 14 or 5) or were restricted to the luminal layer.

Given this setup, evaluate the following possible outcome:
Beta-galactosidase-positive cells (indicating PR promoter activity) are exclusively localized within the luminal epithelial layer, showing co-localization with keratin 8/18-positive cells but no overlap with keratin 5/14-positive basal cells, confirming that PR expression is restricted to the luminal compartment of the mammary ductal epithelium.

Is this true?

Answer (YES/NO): NO